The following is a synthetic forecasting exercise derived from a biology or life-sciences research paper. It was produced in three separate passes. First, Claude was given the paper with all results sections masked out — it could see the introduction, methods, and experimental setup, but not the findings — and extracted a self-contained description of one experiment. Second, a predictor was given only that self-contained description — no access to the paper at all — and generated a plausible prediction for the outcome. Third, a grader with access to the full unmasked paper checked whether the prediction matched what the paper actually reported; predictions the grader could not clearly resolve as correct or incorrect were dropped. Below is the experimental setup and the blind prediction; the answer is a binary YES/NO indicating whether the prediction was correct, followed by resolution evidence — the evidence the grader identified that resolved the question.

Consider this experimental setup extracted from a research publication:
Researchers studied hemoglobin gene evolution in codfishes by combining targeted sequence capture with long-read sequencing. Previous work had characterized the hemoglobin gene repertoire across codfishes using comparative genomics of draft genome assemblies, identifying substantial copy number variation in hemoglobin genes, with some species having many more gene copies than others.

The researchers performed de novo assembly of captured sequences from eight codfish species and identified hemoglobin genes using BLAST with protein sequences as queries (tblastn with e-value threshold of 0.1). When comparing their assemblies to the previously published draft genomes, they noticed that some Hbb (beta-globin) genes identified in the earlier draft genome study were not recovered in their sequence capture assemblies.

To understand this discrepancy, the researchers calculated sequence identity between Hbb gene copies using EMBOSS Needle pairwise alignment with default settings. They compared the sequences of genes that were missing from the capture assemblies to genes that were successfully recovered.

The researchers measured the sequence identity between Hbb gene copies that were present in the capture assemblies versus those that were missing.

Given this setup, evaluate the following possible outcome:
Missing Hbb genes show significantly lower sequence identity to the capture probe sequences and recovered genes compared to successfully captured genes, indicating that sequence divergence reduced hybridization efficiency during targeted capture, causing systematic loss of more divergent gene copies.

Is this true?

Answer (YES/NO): NO